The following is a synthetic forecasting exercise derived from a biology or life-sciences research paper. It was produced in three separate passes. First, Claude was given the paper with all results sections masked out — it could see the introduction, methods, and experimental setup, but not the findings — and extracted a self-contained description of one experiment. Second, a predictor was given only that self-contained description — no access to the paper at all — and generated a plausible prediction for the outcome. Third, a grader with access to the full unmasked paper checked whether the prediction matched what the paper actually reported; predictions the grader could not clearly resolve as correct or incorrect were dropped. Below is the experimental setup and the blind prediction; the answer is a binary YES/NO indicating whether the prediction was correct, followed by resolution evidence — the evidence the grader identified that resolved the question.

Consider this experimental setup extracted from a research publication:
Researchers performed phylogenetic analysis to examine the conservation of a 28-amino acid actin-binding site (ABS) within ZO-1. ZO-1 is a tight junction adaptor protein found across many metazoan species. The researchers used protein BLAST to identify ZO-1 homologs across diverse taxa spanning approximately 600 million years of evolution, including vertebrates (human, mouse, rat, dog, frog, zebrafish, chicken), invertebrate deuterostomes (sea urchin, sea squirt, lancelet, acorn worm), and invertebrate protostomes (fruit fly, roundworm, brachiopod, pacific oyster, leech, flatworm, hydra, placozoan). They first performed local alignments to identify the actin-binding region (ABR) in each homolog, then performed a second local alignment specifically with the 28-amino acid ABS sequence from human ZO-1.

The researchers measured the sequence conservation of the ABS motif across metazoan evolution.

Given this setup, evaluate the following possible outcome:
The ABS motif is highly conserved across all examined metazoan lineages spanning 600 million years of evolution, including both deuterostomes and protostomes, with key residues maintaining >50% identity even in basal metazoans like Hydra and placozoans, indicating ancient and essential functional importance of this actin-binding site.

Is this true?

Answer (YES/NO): NO